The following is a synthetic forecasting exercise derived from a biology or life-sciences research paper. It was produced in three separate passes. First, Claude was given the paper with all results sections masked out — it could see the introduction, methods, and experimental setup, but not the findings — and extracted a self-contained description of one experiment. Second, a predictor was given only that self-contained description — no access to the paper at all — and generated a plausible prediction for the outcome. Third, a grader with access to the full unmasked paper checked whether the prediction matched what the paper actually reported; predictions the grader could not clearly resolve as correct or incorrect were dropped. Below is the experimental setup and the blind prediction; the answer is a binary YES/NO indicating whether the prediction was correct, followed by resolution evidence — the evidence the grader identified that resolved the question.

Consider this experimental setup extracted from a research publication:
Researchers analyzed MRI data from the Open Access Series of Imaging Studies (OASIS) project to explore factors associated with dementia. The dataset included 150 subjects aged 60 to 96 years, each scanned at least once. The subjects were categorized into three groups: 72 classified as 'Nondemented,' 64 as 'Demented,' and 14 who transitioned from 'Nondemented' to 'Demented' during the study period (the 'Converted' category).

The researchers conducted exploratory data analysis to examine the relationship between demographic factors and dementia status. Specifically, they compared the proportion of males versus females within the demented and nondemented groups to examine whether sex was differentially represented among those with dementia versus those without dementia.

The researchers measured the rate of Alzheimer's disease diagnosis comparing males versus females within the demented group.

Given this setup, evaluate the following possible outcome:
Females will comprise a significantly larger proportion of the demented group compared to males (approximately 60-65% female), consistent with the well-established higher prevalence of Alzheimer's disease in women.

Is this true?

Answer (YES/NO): NO